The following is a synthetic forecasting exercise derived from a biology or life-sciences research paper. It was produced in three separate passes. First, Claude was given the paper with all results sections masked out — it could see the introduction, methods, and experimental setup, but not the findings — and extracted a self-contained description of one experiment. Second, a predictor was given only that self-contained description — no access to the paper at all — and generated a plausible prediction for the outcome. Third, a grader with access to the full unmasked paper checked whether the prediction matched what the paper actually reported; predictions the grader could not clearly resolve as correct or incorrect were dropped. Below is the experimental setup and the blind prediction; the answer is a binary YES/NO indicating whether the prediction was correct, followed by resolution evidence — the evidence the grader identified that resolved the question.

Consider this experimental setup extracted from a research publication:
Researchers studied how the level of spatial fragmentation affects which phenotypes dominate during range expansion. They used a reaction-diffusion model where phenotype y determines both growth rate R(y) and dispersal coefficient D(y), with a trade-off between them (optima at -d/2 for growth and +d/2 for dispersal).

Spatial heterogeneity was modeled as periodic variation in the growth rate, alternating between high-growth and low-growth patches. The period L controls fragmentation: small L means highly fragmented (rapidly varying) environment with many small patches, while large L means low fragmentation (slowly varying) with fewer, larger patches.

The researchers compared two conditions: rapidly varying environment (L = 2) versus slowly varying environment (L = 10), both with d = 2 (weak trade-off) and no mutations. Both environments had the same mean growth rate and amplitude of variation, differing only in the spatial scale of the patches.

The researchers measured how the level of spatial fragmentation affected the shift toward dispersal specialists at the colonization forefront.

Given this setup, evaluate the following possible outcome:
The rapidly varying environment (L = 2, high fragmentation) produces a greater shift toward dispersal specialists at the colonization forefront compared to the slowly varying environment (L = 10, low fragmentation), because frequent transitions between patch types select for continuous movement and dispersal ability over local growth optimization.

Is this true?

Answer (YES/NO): NO